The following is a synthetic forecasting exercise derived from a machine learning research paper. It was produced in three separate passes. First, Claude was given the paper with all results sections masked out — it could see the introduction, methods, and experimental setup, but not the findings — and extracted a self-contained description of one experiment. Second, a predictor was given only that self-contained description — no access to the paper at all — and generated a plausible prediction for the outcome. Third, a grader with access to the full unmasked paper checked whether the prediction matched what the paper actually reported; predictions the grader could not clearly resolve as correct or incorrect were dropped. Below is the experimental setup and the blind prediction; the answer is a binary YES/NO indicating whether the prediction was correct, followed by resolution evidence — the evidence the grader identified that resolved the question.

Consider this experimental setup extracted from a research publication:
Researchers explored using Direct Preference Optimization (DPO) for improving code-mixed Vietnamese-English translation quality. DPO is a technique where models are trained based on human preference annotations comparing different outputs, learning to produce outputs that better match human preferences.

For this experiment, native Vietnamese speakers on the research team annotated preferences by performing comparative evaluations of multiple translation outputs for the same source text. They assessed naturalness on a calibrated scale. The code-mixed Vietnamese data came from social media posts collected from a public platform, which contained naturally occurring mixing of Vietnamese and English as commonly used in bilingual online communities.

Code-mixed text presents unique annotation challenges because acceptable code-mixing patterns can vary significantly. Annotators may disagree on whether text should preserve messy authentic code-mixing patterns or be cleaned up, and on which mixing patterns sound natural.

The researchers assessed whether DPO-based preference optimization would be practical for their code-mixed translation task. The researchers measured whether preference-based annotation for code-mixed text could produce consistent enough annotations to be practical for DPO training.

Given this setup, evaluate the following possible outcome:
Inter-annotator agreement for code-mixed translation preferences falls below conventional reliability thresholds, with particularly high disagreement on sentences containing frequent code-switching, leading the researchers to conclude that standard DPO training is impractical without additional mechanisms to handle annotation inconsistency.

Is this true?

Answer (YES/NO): NO